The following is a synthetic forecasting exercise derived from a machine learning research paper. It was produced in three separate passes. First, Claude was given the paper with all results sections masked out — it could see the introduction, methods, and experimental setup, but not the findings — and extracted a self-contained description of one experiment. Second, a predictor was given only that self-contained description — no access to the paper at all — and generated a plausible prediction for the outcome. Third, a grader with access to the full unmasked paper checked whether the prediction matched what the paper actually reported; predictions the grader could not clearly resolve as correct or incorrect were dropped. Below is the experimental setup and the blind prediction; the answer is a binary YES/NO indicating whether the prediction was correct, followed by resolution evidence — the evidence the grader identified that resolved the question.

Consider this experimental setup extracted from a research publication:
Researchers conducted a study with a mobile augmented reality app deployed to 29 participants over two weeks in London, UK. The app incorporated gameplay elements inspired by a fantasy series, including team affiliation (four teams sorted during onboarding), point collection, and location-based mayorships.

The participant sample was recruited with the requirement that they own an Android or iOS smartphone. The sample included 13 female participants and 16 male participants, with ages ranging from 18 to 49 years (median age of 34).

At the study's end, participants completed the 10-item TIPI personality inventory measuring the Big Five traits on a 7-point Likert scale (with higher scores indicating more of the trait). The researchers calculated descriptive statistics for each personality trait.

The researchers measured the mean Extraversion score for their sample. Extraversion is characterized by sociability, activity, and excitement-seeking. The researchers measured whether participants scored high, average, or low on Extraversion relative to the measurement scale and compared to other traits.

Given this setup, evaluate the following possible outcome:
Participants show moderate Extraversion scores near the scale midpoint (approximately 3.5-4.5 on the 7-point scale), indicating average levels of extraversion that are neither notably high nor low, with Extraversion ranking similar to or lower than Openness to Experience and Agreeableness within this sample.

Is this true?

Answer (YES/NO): NO